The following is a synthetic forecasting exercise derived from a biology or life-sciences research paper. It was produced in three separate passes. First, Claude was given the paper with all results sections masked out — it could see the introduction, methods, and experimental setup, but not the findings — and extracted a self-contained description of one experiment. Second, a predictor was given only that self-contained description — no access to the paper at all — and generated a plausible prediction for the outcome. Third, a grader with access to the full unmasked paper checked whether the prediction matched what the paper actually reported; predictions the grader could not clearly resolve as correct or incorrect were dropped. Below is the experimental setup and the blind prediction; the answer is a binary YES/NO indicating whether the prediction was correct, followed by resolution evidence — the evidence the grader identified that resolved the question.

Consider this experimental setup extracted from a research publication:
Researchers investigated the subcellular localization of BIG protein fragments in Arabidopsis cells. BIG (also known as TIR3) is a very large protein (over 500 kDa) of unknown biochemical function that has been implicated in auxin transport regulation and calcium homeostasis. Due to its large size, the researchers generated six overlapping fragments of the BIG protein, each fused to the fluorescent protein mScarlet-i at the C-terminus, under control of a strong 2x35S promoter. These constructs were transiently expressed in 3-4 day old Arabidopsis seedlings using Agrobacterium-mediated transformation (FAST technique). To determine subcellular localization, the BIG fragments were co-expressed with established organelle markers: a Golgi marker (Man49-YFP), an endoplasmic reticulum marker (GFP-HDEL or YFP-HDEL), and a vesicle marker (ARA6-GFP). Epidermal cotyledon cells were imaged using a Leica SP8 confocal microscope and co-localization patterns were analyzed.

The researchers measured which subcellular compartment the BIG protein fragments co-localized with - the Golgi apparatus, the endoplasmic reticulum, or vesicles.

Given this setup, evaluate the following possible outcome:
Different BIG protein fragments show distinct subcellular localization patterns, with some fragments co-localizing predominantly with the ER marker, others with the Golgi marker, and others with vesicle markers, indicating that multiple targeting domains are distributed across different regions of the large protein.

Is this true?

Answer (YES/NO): NO